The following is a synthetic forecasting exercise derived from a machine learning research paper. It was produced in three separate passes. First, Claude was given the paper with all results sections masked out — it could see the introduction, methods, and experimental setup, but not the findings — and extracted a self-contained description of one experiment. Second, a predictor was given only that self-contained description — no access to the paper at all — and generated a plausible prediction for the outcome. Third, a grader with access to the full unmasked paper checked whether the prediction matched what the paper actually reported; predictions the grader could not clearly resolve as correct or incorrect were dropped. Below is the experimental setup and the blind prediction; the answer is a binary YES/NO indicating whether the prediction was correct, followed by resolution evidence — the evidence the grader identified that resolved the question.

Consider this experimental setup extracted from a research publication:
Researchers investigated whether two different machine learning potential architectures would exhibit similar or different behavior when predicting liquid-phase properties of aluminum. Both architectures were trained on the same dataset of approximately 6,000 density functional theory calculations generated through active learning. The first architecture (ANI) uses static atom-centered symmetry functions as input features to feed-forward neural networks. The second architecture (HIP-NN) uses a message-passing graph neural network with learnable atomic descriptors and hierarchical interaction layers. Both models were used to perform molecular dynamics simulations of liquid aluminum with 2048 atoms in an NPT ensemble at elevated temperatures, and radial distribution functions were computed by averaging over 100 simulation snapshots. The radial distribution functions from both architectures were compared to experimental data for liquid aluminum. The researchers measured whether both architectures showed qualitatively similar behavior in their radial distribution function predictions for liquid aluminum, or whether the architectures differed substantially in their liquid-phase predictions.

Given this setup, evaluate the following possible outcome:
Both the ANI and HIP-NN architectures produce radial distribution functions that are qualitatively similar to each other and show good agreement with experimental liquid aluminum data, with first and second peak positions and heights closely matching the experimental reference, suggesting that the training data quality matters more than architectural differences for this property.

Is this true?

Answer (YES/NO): NO